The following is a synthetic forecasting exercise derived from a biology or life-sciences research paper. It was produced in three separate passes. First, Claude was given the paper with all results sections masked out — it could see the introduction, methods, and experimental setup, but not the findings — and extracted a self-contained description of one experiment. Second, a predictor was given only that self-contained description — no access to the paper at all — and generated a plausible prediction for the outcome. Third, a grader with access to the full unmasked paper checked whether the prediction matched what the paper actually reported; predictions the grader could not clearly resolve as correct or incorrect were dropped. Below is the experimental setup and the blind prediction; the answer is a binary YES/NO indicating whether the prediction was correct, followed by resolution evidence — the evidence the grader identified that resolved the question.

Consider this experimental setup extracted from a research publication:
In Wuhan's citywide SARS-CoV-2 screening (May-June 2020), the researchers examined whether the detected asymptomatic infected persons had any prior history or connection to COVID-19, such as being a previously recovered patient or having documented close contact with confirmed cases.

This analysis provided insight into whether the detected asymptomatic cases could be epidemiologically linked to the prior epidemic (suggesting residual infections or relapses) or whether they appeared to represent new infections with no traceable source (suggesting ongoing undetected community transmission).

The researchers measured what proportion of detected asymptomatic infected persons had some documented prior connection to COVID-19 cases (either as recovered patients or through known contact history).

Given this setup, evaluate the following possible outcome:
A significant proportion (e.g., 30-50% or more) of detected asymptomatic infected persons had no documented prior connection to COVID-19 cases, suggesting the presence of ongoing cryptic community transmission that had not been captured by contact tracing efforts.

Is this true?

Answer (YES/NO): NO